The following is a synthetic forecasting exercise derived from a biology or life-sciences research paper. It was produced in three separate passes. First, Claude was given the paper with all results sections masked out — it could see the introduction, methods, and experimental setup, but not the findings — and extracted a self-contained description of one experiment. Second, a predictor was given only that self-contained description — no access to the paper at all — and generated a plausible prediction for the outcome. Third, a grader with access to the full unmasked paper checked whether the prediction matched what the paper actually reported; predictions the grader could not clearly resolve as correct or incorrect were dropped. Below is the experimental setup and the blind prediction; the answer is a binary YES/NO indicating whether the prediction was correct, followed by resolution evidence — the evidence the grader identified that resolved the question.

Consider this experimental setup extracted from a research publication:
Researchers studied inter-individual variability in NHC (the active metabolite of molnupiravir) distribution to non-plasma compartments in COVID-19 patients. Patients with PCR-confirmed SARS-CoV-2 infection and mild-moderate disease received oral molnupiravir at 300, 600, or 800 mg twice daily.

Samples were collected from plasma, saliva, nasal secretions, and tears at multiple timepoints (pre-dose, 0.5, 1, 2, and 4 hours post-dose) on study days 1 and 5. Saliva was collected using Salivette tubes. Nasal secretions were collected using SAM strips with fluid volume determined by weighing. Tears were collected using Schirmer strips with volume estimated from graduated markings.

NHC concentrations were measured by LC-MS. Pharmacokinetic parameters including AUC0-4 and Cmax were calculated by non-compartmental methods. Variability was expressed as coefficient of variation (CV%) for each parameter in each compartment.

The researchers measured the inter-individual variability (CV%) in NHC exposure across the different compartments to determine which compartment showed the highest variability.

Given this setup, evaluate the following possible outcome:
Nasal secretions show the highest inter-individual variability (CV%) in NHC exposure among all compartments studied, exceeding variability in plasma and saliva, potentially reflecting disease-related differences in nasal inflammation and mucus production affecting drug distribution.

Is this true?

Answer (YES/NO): NO